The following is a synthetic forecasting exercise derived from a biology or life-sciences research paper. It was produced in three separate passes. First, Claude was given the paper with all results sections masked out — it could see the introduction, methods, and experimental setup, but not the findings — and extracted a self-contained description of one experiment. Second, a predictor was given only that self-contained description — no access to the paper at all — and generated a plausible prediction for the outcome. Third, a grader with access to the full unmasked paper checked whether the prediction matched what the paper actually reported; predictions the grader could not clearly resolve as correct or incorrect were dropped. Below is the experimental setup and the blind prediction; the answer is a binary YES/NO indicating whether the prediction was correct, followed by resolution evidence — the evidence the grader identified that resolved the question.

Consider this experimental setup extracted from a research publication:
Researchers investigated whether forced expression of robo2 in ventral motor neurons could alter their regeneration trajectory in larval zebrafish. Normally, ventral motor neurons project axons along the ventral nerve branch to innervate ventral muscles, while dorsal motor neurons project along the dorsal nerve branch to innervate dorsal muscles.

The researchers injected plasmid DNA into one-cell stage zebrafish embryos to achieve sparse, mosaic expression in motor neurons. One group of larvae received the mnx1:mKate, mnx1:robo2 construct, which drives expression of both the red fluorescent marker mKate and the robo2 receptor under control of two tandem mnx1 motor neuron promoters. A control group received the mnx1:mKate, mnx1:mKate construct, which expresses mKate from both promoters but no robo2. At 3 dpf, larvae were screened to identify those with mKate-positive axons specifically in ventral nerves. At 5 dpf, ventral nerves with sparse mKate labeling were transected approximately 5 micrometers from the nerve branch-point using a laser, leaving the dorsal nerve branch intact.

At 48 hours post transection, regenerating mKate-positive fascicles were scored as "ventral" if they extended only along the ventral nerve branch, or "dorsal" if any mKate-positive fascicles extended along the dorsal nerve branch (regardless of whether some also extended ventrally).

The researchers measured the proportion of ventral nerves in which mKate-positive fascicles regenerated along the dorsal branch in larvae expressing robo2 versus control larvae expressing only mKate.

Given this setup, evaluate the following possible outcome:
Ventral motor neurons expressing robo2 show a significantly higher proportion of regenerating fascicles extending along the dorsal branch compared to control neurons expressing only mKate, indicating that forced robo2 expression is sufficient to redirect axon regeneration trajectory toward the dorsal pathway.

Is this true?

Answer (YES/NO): YES